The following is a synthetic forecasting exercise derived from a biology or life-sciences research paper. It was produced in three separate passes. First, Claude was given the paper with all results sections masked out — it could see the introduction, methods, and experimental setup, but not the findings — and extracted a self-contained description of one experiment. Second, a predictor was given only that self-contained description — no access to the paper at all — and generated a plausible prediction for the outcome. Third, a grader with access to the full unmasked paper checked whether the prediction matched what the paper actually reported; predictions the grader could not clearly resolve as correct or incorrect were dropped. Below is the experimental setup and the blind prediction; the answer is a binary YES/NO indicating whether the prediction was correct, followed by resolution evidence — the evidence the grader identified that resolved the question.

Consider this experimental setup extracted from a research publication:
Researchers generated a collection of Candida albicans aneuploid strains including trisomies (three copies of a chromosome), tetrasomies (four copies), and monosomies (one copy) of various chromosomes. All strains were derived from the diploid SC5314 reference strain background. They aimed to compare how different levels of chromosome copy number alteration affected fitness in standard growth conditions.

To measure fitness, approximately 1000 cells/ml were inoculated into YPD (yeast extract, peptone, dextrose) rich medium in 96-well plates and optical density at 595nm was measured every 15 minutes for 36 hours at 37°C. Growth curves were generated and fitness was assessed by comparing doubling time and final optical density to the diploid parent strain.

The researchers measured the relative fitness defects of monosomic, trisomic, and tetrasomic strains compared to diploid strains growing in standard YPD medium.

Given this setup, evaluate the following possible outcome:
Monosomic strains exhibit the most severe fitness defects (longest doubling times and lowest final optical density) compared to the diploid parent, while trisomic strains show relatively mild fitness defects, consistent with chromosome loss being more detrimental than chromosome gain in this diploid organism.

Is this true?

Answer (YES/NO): NO